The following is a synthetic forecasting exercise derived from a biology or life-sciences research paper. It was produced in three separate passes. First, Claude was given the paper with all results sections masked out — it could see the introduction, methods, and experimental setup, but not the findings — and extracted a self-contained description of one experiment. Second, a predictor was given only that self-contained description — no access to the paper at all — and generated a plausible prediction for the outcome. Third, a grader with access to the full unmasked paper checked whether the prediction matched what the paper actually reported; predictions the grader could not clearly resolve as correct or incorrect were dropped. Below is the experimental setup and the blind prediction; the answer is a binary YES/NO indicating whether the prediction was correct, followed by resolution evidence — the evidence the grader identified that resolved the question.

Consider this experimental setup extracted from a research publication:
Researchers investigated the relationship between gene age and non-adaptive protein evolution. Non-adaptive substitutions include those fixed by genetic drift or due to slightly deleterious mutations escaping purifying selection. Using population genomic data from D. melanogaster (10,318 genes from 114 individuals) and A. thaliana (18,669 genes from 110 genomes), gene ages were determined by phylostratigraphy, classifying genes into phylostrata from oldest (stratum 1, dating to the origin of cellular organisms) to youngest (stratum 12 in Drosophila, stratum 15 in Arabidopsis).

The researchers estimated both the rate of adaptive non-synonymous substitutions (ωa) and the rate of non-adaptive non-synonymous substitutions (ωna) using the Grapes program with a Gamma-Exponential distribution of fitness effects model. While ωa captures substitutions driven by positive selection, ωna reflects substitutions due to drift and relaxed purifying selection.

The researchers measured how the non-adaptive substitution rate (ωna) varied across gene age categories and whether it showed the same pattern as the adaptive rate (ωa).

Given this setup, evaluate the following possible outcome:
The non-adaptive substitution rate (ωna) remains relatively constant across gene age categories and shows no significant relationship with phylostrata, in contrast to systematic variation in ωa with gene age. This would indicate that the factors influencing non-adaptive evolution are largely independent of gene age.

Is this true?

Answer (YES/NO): NO